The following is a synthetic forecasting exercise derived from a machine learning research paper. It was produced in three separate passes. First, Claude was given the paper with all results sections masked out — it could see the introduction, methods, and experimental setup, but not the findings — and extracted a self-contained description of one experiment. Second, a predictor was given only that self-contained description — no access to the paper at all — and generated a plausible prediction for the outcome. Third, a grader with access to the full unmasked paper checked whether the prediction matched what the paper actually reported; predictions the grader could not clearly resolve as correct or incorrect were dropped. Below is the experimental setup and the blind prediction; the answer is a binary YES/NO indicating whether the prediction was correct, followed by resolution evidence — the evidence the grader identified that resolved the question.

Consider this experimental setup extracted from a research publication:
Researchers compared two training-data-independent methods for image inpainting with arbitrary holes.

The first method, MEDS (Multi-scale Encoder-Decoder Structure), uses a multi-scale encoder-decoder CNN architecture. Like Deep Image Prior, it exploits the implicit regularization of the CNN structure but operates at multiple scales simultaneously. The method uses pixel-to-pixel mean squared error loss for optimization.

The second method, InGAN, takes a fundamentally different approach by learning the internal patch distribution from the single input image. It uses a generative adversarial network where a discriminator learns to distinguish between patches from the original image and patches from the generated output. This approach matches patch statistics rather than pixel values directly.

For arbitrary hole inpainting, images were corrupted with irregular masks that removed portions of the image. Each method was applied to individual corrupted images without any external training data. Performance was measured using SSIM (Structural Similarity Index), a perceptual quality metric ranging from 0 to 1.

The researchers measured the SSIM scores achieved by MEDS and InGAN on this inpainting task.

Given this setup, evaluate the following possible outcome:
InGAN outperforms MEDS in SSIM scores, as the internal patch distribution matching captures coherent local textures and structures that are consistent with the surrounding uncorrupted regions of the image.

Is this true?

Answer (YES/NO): YES